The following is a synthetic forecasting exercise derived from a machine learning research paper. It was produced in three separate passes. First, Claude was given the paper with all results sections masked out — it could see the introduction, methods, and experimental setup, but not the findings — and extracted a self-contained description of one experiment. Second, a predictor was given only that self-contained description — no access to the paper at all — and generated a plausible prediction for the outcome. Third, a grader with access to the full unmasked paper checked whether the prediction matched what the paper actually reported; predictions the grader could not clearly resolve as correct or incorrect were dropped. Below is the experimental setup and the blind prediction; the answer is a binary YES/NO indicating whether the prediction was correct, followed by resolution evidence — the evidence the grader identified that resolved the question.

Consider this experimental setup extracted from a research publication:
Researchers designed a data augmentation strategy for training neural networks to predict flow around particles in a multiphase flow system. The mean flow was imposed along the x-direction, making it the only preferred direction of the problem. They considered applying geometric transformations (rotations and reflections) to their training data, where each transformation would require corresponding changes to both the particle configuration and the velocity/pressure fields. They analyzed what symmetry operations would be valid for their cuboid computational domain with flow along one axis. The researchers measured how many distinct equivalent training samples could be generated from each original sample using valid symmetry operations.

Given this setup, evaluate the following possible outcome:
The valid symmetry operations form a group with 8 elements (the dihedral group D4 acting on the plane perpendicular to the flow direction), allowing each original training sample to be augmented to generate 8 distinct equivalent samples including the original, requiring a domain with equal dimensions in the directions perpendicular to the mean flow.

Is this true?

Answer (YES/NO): YES